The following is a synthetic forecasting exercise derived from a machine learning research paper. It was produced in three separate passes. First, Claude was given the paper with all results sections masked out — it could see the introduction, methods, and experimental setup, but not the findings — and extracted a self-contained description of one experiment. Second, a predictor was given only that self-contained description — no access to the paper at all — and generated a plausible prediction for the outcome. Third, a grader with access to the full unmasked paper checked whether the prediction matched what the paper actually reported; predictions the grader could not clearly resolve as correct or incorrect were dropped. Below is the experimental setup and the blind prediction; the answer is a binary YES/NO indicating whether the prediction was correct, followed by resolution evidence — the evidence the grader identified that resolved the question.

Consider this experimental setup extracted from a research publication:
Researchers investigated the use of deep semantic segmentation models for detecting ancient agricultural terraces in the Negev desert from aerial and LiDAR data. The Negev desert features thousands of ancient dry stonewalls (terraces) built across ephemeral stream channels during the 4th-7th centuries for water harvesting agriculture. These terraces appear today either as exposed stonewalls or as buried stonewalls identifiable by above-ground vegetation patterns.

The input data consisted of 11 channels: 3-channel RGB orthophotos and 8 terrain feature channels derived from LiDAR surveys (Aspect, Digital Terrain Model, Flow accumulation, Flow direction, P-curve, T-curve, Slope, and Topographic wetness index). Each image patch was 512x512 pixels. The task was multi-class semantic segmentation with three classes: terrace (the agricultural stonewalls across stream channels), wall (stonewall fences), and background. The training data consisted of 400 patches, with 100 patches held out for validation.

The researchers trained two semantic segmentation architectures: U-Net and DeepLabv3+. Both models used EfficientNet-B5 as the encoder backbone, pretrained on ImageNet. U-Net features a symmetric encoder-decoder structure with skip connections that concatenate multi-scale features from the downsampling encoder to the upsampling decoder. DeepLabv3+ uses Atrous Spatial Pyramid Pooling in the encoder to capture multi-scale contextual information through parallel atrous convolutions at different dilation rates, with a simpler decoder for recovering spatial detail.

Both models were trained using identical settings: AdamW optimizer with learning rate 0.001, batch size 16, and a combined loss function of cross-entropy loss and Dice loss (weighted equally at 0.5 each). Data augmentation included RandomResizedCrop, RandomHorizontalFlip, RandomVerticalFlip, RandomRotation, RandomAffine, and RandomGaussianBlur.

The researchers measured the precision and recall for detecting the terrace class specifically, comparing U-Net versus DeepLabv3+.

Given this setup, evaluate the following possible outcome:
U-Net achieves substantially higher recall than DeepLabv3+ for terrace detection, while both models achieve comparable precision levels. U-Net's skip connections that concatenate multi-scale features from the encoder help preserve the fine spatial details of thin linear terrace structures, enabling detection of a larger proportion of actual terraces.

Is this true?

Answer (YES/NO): NO